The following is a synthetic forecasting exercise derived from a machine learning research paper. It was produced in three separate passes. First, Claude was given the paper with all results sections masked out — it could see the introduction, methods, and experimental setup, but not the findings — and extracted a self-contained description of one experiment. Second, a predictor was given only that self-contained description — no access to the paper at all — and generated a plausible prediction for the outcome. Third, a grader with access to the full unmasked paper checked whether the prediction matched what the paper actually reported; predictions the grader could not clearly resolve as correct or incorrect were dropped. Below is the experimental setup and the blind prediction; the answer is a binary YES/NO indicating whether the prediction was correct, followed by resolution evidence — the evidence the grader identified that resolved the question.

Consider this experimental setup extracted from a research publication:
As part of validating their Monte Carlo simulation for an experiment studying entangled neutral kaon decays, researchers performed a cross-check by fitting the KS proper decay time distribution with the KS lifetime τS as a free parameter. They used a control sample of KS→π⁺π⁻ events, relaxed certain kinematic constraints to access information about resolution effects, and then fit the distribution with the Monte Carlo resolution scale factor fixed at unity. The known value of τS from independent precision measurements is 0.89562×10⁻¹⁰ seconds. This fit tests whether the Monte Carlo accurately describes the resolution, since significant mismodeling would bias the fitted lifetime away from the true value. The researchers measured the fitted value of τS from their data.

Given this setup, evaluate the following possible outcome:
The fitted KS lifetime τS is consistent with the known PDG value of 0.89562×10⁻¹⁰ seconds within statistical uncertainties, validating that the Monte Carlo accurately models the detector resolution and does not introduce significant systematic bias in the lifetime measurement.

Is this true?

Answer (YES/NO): YES